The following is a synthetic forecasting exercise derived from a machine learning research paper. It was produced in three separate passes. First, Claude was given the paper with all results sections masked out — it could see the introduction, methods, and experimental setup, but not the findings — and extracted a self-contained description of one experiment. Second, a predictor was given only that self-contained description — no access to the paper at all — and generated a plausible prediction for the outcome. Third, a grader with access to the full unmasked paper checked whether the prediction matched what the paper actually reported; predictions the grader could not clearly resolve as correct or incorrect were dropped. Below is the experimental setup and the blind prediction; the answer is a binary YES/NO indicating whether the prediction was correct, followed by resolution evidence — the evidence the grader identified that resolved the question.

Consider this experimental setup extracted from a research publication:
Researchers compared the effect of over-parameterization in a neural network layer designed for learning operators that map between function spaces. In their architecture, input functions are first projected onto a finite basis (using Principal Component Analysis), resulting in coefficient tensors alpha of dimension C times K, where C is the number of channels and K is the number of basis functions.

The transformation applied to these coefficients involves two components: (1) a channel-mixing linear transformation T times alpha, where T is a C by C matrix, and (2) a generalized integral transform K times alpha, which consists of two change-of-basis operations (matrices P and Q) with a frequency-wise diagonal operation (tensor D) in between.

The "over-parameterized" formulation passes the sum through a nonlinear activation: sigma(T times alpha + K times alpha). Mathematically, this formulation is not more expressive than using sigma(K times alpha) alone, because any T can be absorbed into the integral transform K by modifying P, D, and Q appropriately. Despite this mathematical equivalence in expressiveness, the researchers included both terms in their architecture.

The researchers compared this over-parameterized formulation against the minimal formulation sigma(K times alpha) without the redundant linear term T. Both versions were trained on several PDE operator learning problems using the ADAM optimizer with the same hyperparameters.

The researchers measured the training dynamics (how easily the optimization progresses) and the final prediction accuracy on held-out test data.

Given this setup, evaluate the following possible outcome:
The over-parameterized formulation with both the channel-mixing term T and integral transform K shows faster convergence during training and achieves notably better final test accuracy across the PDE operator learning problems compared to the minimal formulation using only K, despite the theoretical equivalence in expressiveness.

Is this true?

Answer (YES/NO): YES